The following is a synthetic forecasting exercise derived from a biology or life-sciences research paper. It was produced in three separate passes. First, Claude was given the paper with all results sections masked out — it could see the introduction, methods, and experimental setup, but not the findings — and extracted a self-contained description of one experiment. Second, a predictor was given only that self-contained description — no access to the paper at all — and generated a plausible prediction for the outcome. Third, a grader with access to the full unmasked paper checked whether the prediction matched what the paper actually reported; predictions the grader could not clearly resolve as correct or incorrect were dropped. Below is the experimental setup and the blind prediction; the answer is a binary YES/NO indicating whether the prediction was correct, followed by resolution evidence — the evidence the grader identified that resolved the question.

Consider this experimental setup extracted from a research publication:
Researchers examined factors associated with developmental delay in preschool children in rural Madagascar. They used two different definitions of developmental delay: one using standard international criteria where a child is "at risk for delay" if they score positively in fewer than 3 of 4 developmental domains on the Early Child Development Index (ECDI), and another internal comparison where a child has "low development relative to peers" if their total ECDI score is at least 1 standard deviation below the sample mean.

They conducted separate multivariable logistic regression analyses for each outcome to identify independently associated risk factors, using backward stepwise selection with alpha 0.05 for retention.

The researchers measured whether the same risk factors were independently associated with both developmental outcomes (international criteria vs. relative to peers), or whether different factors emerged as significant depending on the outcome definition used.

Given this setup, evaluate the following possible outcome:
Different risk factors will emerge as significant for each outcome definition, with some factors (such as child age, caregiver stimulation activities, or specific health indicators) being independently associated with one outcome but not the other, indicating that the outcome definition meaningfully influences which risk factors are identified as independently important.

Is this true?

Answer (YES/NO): YES